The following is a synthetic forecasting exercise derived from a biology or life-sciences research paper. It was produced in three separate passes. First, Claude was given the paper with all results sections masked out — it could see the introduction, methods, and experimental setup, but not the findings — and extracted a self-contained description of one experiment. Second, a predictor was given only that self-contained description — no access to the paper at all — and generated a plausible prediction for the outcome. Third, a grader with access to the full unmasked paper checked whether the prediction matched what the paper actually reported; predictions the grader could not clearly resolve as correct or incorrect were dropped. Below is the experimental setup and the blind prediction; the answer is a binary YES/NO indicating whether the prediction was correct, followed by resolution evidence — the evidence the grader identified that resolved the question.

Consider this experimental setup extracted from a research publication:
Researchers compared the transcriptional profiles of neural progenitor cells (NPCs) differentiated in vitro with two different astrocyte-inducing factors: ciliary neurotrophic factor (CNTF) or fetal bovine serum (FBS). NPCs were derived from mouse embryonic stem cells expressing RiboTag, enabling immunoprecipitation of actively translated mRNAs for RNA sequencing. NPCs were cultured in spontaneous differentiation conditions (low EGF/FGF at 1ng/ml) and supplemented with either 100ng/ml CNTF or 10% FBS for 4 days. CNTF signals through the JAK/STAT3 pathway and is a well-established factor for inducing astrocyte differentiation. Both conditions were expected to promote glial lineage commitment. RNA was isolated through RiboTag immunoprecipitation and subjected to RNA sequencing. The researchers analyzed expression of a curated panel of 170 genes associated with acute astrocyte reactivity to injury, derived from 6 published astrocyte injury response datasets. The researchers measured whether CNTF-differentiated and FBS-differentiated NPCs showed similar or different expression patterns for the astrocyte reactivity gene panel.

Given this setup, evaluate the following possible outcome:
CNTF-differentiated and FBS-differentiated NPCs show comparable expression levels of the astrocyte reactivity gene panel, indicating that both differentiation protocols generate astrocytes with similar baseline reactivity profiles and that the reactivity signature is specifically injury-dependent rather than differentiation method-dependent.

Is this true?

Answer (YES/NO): NO